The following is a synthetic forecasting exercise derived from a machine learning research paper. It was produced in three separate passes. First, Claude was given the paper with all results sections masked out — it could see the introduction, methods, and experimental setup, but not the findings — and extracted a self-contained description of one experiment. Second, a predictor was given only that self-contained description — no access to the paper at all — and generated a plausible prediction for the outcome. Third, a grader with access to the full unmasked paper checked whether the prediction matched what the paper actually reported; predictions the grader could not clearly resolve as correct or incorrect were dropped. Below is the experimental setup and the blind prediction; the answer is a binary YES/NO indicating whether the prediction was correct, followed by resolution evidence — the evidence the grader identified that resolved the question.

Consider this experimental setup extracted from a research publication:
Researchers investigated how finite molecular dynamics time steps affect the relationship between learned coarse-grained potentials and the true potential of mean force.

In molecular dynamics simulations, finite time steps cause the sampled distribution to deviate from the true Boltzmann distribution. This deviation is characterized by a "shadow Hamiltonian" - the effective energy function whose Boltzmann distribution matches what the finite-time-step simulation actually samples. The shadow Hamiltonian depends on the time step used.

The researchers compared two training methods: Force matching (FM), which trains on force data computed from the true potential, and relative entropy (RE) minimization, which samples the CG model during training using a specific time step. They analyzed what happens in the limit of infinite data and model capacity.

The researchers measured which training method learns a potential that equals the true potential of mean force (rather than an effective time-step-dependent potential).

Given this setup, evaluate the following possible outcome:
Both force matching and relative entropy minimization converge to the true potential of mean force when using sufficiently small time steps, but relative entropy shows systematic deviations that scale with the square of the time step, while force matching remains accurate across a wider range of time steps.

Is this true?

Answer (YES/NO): NO